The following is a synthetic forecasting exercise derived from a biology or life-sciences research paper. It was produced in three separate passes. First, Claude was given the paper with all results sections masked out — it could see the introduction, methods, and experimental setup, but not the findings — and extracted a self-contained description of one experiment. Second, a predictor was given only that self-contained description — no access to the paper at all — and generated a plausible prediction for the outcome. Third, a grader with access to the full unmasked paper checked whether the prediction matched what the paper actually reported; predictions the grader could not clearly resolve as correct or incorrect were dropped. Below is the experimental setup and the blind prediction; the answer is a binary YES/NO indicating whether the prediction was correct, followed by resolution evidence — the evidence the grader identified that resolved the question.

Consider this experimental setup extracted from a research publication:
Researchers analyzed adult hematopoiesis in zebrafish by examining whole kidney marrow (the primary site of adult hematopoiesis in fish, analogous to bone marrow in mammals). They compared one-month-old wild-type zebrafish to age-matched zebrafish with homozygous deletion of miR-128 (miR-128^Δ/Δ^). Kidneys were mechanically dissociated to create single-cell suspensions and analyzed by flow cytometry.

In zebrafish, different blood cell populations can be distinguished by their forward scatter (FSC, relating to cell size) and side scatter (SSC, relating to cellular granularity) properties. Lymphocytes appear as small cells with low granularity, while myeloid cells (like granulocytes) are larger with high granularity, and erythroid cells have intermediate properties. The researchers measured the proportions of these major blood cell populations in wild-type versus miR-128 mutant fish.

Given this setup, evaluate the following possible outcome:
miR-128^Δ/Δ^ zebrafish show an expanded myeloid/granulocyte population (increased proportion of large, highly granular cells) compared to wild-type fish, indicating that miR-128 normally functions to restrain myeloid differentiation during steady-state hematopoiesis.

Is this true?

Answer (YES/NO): NO